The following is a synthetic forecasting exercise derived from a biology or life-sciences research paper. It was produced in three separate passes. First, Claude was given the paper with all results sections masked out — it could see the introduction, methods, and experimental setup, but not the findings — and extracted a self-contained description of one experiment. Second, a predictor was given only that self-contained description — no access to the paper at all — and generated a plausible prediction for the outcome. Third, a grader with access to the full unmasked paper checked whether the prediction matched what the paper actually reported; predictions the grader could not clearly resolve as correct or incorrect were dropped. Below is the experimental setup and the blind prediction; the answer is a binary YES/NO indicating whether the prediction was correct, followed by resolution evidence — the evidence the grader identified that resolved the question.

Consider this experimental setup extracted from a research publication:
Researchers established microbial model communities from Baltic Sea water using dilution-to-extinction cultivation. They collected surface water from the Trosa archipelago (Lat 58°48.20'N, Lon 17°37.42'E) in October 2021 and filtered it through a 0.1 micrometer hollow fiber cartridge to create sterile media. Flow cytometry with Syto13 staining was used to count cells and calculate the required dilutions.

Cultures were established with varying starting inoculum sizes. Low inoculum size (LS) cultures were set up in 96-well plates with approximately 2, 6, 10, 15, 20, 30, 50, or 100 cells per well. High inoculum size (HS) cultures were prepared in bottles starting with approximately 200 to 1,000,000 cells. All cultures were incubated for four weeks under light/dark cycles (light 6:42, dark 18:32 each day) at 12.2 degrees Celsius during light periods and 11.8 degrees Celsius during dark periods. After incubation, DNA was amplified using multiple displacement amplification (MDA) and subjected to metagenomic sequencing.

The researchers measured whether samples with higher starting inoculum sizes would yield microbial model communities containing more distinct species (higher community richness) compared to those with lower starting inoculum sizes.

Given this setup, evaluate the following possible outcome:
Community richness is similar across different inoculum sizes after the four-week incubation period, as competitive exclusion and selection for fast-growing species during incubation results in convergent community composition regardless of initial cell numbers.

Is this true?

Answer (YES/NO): NO